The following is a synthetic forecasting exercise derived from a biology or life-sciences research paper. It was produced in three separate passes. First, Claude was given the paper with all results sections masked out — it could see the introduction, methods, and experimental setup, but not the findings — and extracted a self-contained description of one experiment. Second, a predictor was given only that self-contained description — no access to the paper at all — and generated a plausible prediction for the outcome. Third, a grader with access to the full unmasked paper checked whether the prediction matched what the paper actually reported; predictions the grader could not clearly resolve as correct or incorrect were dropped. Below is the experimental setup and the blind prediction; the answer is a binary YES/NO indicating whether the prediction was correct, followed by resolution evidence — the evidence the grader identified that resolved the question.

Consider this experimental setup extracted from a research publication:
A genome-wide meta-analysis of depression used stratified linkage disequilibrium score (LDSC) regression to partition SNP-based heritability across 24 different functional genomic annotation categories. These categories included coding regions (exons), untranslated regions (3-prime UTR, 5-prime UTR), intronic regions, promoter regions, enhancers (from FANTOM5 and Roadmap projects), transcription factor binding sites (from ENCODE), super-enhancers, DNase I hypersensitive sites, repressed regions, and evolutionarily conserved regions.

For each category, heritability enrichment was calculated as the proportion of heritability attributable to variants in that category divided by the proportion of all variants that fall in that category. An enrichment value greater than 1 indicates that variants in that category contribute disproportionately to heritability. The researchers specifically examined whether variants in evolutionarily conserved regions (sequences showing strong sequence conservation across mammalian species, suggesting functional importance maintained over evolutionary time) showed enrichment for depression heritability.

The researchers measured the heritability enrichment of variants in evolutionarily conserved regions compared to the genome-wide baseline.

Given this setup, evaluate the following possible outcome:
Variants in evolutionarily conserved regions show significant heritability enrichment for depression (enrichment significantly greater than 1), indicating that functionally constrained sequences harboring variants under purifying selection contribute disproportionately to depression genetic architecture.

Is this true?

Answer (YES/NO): YES